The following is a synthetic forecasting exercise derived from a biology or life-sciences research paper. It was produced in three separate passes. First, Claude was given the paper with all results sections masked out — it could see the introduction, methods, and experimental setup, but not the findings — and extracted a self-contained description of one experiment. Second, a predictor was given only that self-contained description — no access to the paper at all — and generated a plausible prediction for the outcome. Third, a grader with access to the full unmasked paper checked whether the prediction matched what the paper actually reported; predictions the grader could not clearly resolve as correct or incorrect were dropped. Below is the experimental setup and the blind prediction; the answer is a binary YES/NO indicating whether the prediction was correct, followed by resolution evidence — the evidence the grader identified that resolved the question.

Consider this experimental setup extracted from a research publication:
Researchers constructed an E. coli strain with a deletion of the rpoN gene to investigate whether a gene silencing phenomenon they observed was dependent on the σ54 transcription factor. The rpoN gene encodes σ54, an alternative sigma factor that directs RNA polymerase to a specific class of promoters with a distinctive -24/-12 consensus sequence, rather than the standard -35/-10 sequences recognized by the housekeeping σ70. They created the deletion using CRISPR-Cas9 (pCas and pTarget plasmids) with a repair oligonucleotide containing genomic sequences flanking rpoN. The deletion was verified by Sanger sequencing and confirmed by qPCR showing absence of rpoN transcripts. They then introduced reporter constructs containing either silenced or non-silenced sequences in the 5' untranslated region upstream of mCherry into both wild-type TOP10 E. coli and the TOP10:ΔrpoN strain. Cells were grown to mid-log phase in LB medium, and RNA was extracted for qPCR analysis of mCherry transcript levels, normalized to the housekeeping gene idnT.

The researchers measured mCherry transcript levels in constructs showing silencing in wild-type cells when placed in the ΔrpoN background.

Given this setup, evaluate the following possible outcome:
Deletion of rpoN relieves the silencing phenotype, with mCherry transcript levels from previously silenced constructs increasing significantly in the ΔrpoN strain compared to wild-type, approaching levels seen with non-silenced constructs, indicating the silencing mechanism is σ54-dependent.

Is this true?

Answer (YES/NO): NO